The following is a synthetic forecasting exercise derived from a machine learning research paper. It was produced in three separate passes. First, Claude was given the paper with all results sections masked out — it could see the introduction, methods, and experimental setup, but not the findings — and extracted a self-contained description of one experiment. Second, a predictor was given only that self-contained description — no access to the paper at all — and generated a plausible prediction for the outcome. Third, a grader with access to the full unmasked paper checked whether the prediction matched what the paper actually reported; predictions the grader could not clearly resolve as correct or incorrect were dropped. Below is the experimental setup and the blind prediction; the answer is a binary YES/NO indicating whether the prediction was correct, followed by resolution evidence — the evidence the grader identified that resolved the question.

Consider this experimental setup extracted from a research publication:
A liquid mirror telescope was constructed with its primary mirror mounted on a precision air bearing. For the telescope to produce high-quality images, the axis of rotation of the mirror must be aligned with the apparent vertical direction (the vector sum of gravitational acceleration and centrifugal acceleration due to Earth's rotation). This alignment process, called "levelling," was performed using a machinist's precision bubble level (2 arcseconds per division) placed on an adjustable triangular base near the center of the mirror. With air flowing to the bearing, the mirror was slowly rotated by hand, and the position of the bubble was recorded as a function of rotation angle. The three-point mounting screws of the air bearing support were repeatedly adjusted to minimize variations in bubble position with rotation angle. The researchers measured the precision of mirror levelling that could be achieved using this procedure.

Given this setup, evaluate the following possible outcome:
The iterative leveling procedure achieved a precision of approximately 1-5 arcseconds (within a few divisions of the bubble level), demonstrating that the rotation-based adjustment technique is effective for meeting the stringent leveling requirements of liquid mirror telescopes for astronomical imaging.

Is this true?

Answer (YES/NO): NO